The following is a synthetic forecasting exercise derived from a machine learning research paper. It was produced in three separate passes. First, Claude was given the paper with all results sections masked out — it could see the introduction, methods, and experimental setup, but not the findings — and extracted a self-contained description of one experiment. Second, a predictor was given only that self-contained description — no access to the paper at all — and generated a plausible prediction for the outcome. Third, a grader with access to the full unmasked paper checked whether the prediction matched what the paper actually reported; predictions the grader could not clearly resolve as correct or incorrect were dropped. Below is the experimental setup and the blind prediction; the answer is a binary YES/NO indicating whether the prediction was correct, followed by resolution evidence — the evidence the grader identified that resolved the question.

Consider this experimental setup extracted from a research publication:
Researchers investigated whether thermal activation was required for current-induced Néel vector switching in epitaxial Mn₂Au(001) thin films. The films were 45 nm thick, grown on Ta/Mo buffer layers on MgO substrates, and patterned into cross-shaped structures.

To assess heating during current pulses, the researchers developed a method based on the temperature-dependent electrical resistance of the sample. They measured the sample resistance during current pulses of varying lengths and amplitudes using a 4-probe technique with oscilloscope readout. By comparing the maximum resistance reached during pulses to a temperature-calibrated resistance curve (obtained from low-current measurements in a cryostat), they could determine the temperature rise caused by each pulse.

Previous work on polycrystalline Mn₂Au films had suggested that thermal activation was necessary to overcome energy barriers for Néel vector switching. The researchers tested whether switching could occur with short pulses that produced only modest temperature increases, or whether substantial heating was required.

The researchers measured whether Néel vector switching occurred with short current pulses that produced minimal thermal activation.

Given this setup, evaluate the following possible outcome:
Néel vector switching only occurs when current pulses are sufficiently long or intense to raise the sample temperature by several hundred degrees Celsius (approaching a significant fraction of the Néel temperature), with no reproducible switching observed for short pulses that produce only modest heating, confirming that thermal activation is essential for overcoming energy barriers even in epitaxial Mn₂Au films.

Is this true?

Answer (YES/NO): NO